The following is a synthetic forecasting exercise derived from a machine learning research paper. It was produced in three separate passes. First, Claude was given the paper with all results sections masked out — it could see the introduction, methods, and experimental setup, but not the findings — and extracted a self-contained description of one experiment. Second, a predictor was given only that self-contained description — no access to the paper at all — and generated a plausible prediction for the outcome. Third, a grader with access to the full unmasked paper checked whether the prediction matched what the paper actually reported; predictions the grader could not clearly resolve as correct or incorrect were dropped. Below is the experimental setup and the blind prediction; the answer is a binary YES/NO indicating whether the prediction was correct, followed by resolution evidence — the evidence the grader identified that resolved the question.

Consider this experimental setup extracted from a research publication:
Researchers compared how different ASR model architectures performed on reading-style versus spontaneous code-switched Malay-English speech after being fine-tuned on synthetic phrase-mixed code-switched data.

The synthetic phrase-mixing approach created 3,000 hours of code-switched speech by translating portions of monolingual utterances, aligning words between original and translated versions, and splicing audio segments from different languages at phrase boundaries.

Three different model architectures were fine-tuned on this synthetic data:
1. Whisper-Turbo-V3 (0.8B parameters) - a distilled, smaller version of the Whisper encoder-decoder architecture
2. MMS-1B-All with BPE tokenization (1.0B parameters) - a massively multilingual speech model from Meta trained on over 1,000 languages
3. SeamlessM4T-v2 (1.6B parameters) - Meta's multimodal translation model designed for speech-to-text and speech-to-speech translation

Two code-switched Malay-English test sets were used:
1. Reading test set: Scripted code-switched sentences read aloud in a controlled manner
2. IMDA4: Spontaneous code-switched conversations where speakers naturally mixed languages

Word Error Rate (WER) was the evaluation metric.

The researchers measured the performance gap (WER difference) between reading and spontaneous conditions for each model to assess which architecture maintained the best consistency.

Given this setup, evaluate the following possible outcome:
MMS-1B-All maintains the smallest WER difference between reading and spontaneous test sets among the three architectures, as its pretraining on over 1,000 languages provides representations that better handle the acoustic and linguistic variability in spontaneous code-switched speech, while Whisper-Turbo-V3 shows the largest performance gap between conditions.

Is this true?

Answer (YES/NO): NO